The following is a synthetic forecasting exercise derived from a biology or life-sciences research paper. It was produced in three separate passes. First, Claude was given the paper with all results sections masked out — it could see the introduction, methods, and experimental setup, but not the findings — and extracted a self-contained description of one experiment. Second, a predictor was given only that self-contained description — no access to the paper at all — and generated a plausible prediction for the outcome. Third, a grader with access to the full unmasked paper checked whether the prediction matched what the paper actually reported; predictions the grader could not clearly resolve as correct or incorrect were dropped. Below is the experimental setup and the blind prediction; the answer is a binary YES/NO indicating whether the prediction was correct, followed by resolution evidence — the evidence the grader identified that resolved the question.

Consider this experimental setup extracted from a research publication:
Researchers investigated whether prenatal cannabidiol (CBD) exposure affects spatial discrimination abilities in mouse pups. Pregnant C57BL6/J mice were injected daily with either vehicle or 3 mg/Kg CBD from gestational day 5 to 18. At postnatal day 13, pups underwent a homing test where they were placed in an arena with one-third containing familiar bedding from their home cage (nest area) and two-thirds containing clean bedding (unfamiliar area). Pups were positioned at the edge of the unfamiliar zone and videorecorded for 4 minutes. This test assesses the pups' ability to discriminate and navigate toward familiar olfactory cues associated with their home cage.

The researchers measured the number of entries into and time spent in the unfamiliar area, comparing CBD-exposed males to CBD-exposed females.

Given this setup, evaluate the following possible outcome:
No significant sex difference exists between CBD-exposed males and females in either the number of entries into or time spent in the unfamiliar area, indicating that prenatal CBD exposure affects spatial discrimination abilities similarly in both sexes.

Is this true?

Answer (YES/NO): NO